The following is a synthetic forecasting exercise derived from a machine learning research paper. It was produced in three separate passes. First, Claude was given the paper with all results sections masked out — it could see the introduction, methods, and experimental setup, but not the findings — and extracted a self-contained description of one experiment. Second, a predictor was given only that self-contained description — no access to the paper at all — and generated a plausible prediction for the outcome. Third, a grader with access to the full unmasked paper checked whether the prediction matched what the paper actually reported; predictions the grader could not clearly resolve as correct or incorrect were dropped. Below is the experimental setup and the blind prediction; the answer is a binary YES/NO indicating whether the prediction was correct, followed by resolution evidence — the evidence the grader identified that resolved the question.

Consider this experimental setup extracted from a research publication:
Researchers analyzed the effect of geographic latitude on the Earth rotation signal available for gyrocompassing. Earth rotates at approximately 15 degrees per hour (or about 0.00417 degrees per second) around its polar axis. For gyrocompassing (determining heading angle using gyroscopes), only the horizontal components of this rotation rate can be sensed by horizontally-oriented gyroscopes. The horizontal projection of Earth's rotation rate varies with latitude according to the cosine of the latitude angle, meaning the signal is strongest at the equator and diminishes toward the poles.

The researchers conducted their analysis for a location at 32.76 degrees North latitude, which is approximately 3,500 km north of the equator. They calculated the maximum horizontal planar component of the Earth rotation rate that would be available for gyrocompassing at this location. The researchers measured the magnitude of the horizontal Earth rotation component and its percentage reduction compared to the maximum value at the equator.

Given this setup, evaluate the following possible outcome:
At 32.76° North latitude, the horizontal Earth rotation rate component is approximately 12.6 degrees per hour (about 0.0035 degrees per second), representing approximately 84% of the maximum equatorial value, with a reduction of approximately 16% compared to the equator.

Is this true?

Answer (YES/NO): YES